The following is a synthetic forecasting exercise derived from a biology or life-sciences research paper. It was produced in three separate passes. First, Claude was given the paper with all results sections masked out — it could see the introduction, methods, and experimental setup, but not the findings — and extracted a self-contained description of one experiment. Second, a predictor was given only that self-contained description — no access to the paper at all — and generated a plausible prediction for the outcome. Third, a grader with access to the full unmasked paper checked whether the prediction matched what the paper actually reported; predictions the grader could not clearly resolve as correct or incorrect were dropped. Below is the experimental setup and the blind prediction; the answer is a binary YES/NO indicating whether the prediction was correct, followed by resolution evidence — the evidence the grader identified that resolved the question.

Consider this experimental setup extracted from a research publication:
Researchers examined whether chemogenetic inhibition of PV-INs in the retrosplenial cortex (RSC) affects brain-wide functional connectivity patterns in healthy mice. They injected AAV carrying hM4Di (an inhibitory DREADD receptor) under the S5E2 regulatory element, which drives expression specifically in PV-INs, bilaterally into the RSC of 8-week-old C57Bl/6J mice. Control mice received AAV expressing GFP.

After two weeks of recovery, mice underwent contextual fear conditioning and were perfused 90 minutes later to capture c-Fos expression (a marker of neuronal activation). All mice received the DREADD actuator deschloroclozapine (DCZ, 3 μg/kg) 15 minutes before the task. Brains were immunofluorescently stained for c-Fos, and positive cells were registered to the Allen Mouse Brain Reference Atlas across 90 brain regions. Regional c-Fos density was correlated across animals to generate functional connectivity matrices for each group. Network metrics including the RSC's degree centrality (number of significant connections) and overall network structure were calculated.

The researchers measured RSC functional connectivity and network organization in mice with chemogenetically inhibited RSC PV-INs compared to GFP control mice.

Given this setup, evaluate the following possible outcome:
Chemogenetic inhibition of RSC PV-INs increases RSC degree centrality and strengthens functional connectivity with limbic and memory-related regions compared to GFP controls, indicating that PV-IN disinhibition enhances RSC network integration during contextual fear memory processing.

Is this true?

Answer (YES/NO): NO